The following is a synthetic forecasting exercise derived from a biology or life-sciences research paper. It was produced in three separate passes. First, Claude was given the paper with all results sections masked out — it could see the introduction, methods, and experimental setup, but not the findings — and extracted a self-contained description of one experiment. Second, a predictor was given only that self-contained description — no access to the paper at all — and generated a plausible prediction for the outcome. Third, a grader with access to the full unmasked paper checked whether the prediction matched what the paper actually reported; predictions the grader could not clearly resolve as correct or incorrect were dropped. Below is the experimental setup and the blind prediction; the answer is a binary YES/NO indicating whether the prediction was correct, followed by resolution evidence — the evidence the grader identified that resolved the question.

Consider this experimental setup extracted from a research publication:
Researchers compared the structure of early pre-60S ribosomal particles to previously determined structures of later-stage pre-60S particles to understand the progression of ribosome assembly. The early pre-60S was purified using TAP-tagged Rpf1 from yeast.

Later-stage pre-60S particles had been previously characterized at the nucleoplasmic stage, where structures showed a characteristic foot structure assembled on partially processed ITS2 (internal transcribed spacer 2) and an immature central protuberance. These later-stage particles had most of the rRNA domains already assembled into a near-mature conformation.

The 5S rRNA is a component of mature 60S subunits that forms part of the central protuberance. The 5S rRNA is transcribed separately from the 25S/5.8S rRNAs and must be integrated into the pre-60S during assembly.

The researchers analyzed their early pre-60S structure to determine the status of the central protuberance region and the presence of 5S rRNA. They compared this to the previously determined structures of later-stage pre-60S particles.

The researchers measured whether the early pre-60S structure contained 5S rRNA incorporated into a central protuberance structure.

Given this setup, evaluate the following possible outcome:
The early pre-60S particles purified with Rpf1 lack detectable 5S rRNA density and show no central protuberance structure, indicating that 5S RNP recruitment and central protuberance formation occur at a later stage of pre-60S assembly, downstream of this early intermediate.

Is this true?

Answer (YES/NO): YES